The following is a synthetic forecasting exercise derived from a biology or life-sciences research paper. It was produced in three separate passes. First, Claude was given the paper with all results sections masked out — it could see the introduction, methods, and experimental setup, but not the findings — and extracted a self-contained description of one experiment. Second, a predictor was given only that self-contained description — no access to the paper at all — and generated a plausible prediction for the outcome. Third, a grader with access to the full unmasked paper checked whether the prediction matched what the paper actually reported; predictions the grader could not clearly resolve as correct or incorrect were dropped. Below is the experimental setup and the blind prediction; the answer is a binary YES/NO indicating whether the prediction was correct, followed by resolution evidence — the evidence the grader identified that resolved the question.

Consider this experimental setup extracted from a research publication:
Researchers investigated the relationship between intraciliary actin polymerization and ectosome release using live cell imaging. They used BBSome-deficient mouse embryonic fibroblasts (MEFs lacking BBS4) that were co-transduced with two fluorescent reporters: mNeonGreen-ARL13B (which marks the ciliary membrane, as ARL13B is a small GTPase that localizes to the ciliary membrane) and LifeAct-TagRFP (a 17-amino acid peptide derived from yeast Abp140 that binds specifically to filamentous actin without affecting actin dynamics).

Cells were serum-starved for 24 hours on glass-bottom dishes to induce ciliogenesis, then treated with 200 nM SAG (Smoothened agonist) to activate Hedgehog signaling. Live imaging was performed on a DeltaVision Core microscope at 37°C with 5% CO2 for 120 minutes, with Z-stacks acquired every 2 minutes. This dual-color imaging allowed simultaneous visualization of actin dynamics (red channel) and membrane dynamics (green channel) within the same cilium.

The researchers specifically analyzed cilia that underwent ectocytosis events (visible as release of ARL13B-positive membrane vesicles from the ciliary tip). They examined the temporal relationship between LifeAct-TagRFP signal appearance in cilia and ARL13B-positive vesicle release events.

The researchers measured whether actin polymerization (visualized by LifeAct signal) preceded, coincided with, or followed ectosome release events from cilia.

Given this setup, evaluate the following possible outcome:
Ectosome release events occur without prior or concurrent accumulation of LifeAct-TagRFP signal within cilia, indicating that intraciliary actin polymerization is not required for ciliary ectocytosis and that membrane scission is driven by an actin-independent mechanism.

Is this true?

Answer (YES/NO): NO